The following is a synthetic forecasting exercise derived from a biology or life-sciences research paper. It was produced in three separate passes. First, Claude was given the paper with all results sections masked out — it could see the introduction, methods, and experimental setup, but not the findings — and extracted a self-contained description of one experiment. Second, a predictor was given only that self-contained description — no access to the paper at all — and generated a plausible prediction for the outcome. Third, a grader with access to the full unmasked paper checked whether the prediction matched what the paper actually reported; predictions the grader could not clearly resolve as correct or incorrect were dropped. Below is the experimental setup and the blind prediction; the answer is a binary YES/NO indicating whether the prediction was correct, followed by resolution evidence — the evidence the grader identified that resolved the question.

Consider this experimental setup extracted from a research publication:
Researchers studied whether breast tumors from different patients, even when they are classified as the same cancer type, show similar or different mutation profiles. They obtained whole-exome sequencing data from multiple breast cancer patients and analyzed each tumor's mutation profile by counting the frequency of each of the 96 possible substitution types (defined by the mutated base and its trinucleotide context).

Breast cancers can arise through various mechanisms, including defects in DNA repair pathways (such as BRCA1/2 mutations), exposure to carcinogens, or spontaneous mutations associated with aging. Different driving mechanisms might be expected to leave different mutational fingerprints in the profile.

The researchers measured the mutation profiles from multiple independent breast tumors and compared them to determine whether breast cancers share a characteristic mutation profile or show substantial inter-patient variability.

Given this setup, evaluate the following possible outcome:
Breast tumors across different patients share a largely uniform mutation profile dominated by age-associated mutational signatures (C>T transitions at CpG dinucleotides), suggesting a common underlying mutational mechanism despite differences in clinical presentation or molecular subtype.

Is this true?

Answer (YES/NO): NO